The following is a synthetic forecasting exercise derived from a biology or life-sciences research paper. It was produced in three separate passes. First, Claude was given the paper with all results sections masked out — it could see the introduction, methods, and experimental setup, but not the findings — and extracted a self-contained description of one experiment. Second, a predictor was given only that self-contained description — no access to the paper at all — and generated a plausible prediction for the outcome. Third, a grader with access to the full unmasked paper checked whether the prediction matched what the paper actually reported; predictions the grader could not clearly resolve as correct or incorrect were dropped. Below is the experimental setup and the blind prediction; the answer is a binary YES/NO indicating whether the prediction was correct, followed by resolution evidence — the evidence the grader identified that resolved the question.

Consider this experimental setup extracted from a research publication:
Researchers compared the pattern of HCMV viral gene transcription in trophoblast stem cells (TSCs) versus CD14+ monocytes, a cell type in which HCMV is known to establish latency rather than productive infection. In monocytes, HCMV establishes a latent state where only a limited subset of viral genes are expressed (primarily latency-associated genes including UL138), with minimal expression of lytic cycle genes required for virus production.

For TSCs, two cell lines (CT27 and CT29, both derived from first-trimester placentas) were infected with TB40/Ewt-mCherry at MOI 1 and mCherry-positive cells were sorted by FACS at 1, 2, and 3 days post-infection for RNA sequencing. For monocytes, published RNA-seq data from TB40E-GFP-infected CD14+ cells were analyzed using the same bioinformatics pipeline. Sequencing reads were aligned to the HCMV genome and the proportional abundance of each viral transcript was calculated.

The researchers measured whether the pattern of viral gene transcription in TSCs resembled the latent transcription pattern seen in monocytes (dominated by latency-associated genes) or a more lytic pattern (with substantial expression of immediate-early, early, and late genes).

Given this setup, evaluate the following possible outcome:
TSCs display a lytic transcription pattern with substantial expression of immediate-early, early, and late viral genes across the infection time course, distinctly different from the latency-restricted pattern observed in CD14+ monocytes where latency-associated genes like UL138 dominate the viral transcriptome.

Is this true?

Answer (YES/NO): NO